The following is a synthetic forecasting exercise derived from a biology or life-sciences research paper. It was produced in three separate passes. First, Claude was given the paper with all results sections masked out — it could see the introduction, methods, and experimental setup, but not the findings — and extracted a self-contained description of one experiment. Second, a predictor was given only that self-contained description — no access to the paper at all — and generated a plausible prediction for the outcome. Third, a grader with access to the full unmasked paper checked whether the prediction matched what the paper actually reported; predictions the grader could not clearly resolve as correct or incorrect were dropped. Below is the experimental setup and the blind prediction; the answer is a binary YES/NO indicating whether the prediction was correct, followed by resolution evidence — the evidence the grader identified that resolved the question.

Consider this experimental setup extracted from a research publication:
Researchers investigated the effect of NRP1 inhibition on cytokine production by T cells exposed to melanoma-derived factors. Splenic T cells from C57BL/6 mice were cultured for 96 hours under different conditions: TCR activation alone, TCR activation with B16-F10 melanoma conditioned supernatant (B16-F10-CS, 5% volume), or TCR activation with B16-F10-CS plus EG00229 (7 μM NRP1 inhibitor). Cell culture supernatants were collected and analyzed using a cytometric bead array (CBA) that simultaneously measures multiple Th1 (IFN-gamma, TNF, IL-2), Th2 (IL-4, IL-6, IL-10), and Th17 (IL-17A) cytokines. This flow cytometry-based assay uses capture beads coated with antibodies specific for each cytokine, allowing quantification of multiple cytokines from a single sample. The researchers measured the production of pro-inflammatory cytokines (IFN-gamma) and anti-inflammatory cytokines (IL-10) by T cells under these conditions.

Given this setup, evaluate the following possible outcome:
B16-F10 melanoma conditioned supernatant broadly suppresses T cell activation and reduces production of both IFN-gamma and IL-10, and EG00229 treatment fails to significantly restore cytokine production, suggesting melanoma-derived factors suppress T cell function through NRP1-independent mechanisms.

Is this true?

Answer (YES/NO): NO